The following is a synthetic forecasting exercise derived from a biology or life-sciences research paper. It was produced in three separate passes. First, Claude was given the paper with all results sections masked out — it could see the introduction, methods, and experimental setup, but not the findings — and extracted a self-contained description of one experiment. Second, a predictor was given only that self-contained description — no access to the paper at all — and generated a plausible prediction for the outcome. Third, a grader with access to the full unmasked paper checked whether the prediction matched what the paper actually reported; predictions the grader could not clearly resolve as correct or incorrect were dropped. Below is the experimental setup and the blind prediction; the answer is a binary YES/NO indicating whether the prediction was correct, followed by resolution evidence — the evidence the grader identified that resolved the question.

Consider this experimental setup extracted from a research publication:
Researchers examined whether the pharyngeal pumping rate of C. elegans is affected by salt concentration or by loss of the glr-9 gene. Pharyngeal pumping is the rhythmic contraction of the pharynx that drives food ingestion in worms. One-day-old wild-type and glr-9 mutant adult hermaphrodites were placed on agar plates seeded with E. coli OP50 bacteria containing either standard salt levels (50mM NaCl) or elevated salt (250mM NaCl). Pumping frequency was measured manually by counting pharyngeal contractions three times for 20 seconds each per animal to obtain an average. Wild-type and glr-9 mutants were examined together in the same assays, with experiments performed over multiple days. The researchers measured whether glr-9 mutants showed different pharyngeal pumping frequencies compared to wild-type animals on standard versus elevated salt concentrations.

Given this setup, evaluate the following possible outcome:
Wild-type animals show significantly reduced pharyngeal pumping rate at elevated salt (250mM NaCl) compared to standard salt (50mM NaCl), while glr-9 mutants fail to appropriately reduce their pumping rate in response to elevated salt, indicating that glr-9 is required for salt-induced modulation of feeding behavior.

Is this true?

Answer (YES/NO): NO